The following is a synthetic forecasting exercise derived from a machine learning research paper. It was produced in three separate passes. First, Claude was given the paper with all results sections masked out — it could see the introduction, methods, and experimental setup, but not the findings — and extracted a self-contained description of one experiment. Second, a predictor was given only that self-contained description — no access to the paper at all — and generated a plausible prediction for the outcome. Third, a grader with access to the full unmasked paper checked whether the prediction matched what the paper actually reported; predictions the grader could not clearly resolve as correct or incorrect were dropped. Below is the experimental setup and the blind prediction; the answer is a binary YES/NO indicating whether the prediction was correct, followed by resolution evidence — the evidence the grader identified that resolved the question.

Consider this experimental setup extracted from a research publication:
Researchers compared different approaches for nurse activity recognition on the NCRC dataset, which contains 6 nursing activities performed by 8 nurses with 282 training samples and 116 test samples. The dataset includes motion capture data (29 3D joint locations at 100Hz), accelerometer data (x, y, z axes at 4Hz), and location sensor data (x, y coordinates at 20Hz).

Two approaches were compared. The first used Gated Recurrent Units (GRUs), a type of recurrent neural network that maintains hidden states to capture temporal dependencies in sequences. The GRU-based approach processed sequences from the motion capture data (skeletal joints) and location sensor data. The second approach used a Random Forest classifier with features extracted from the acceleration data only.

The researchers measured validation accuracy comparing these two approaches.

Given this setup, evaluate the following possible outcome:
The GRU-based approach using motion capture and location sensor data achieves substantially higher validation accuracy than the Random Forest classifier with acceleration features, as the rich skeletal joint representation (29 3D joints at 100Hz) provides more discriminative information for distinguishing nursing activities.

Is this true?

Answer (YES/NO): NO